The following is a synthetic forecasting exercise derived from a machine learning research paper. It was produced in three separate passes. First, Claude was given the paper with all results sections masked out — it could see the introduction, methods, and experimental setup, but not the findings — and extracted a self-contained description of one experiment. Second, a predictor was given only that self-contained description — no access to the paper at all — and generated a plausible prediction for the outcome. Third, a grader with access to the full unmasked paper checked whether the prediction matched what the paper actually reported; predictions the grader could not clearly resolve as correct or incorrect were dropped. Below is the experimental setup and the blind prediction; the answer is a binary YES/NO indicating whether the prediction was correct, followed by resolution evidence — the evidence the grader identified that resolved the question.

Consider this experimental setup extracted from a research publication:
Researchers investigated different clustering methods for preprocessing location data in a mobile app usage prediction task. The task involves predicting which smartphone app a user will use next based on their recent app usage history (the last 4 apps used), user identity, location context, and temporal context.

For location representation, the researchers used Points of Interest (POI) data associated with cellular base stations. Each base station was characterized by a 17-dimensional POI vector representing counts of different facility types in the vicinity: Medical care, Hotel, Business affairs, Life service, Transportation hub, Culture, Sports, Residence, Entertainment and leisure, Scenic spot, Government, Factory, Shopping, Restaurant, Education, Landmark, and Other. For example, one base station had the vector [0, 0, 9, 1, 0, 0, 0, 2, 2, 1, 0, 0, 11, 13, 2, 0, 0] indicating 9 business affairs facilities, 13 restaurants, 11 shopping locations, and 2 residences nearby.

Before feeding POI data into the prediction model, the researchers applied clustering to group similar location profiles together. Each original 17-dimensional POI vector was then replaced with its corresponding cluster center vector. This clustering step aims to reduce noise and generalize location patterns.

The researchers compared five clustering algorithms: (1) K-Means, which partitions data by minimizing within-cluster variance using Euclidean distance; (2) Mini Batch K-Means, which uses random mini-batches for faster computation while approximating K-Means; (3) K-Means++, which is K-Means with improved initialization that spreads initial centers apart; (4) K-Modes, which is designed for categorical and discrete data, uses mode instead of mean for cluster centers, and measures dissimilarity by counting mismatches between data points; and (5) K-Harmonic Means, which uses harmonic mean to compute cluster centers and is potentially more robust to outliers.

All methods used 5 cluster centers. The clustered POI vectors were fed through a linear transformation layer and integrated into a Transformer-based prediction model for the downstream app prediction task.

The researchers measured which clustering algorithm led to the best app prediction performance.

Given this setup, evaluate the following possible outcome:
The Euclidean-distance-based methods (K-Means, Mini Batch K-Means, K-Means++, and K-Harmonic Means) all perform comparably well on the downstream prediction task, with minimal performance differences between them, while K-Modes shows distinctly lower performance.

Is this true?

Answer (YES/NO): NO